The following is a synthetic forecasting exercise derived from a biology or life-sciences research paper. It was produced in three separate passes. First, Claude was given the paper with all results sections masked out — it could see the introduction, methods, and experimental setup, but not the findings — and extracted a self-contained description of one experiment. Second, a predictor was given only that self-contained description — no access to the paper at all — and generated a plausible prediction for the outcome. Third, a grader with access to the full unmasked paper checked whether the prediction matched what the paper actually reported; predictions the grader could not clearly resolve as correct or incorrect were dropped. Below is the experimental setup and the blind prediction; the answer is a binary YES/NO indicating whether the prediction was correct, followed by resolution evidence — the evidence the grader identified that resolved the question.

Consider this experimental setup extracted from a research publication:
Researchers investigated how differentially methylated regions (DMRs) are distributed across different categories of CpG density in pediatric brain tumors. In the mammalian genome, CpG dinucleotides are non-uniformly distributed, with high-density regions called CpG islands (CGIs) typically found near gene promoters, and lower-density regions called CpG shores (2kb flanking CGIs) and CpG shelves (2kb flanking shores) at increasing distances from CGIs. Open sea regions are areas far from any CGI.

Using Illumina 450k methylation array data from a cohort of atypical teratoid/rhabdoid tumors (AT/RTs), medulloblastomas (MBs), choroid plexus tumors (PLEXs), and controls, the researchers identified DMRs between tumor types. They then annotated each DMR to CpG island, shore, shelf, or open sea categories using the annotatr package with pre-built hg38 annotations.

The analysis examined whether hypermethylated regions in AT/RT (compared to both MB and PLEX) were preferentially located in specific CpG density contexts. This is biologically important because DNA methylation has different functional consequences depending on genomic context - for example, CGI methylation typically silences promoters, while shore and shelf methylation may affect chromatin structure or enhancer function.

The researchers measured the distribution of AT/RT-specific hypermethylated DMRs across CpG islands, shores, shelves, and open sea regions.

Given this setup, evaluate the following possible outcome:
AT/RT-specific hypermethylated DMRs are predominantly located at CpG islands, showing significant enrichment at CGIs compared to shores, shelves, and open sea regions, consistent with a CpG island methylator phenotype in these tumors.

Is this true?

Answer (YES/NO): NO